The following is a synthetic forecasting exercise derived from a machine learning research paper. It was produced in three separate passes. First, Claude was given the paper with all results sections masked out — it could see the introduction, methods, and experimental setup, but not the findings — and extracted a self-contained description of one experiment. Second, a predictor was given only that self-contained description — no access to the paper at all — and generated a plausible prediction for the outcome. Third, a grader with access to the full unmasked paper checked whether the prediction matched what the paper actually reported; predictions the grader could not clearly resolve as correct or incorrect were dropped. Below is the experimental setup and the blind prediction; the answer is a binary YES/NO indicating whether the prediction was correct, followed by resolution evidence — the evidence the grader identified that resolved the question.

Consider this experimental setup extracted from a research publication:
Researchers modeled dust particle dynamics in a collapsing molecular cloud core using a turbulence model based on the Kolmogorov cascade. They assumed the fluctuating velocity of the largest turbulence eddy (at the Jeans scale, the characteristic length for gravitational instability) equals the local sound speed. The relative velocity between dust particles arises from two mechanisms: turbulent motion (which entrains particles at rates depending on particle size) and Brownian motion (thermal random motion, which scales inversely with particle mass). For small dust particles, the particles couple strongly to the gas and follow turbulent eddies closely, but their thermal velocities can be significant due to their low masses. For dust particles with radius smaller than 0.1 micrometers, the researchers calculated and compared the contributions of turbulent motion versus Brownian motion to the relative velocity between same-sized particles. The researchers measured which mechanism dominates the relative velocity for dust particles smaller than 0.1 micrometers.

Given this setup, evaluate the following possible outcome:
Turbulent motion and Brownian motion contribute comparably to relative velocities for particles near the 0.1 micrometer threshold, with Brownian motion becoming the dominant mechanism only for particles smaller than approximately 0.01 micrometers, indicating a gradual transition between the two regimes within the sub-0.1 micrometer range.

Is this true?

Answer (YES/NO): NO